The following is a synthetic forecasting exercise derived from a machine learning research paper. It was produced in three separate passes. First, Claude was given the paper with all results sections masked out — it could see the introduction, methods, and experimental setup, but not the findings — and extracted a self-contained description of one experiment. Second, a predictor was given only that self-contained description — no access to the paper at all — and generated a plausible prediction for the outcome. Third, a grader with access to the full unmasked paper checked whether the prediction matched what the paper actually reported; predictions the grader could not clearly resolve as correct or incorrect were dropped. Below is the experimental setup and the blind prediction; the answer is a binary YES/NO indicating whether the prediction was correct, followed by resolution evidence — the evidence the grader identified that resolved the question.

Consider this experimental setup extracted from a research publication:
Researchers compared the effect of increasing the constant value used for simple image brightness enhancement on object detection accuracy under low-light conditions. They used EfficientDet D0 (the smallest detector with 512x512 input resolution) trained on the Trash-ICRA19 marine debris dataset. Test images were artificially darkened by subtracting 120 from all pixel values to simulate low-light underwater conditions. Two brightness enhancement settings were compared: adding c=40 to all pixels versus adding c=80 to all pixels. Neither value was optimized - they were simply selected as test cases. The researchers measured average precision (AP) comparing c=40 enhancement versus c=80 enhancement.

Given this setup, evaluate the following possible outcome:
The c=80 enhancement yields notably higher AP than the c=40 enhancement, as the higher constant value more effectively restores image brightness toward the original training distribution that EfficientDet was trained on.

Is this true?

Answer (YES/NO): YES